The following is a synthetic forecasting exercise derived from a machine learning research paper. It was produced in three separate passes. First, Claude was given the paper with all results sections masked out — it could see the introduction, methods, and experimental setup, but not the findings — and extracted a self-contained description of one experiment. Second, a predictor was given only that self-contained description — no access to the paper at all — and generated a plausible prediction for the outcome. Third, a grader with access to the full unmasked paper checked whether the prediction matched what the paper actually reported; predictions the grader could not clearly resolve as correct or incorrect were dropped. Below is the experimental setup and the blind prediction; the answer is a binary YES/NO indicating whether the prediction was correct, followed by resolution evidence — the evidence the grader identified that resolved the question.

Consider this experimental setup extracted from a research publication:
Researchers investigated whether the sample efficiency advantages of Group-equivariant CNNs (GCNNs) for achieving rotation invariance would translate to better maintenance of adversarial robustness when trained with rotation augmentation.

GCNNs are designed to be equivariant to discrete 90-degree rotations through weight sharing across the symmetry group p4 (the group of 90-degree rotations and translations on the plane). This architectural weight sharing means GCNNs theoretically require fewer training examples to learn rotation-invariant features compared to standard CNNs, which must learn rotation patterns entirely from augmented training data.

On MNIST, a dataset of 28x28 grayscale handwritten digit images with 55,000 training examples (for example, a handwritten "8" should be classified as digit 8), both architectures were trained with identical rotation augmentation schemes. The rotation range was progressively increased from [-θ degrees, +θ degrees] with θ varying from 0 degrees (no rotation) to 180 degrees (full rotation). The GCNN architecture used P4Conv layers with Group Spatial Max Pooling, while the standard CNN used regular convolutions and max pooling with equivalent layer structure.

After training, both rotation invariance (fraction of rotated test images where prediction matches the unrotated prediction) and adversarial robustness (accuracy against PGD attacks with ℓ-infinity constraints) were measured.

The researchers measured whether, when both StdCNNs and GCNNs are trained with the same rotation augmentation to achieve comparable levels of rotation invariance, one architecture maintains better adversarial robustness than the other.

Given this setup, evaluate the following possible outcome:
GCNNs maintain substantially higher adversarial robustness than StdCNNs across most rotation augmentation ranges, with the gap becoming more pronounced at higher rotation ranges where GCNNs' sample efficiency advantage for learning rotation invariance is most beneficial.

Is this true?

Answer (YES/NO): NO